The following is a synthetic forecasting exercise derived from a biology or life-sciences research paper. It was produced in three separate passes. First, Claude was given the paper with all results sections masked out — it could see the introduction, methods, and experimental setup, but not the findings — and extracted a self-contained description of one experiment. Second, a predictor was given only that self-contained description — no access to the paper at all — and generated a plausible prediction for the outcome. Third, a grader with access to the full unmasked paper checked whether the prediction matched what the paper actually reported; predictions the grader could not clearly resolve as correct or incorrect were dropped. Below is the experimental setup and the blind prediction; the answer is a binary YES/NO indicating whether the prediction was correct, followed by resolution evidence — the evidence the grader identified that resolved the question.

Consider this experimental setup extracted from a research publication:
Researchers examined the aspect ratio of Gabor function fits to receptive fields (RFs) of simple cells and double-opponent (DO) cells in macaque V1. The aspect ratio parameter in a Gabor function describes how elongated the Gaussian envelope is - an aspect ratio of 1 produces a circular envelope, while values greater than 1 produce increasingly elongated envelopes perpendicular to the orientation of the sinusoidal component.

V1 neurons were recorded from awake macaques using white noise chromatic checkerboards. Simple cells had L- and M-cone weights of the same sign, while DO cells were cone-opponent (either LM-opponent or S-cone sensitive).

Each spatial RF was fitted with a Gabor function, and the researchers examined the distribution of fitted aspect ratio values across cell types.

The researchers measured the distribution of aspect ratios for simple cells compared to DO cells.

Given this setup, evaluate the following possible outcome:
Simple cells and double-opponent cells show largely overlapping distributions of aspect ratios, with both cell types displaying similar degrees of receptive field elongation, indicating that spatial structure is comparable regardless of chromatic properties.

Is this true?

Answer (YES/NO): NO